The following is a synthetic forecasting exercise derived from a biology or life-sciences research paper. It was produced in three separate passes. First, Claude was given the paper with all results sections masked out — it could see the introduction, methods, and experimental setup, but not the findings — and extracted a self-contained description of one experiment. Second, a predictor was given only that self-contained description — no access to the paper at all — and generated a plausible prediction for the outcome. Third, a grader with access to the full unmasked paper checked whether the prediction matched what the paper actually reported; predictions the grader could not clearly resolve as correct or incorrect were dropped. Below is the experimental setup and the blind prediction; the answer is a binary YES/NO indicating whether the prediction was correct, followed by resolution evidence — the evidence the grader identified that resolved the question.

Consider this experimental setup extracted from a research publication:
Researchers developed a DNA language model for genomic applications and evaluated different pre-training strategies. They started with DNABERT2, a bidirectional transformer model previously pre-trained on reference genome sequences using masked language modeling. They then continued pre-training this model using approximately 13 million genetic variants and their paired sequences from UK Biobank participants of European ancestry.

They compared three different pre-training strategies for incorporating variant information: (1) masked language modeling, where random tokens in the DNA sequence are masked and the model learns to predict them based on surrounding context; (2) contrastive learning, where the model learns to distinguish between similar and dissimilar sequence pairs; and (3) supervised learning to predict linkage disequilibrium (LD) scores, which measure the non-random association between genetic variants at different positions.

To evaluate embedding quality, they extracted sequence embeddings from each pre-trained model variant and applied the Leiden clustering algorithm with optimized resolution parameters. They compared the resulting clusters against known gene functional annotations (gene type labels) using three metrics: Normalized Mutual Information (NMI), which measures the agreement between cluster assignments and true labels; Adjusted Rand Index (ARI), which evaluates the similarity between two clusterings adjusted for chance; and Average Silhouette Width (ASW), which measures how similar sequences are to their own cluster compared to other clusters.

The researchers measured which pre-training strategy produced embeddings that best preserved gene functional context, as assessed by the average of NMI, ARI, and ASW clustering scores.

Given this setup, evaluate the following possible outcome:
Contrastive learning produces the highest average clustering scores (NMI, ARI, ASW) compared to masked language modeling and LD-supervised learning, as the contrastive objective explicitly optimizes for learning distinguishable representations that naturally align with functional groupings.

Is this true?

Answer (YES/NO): NO